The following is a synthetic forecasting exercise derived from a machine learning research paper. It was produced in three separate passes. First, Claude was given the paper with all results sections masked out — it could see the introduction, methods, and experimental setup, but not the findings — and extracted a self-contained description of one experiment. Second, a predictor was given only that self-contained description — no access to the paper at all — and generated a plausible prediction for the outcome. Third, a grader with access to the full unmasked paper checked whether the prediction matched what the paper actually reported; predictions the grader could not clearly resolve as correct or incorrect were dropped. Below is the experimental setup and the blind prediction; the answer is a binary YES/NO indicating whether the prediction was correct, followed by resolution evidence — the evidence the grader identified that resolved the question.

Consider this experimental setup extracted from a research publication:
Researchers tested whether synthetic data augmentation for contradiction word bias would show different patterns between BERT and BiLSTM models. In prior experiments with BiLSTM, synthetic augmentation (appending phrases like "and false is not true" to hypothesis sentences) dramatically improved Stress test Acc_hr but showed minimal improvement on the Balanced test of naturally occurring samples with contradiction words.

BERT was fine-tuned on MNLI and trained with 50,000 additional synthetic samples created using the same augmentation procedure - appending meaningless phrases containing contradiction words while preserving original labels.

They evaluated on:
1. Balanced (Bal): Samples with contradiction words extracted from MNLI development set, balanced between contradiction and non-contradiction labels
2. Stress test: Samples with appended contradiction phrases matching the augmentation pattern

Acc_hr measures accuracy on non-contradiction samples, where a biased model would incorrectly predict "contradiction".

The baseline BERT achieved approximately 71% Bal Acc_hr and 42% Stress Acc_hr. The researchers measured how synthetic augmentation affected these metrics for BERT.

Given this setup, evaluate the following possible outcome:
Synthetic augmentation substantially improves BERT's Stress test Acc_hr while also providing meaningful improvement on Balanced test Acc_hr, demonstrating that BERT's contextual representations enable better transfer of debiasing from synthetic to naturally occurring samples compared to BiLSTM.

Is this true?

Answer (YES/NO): NO